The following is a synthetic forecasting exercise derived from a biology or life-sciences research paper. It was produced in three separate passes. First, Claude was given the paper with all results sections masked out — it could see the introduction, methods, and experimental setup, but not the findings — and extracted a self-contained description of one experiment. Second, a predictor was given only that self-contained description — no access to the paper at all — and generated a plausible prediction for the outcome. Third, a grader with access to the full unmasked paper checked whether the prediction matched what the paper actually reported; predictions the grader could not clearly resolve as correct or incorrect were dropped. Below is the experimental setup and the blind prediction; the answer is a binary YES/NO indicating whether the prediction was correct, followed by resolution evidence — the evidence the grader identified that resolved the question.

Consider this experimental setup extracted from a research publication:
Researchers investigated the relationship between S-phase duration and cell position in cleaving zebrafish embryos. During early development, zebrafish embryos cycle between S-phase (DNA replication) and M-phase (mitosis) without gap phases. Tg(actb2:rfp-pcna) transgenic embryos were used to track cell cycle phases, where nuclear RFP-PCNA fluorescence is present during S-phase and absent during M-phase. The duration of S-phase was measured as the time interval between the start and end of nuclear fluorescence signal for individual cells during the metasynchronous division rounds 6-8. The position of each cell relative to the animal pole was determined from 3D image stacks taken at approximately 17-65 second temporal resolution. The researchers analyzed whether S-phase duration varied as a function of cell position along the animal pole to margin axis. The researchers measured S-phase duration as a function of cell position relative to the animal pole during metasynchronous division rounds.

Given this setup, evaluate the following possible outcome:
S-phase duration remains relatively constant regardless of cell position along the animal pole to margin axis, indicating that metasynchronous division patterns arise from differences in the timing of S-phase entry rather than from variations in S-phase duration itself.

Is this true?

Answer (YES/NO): NO